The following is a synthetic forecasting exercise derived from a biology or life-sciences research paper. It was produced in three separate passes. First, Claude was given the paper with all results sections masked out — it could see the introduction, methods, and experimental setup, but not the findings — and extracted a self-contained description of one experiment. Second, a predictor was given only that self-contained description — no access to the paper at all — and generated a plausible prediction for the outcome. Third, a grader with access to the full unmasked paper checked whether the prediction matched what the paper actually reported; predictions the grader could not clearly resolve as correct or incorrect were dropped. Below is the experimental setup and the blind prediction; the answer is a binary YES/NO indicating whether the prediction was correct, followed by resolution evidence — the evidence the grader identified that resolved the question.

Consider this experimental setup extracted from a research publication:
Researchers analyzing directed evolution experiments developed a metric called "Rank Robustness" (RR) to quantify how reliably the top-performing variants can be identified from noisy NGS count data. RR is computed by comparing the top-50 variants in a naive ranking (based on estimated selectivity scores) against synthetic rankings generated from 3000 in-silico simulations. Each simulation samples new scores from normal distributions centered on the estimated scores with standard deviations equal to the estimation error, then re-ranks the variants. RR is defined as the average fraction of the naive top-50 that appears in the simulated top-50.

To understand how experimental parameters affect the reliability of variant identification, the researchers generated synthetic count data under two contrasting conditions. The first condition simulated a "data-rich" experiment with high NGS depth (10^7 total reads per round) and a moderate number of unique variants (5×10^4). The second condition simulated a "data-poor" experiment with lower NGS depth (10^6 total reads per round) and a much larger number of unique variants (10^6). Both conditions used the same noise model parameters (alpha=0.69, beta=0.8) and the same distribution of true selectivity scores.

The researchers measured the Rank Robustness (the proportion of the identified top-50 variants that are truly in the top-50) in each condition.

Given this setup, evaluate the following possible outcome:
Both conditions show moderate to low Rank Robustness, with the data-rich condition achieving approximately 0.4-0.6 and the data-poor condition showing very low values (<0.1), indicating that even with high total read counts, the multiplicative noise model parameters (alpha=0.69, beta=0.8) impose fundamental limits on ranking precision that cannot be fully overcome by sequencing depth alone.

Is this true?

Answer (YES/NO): NO